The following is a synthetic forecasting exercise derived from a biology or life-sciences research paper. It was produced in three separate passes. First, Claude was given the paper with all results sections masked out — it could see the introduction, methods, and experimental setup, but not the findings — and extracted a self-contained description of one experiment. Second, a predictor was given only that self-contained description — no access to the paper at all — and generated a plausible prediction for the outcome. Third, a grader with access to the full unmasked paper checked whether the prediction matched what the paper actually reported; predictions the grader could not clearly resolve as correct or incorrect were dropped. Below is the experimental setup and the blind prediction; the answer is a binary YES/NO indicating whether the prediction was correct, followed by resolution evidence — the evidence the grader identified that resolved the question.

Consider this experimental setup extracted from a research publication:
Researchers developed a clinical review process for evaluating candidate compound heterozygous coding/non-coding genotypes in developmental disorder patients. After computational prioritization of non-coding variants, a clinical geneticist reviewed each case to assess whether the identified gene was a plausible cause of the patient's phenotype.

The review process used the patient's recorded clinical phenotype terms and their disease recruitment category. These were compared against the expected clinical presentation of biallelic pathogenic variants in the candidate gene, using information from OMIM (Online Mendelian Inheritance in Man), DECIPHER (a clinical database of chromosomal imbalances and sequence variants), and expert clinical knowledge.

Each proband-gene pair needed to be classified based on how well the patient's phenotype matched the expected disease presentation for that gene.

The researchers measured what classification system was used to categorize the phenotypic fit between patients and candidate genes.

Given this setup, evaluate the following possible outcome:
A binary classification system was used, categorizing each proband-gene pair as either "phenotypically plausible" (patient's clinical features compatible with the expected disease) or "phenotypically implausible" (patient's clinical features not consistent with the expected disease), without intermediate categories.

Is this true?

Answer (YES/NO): NO